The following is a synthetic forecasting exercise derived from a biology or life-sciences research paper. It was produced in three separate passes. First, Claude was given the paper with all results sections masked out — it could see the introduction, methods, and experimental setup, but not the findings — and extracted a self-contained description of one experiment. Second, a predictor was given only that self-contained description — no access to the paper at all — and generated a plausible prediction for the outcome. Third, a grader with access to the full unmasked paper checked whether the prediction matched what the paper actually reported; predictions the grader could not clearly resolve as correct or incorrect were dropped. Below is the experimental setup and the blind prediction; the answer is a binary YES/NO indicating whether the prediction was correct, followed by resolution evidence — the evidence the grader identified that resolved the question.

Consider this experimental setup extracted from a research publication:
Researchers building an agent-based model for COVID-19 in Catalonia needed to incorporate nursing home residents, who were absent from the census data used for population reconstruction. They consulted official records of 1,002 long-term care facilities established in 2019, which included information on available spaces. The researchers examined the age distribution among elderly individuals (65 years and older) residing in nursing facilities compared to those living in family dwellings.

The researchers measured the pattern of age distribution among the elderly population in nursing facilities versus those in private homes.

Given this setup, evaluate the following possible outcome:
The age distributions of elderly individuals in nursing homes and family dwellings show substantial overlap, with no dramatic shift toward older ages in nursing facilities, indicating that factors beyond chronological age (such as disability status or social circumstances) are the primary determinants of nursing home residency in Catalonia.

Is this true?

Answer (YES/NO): NO